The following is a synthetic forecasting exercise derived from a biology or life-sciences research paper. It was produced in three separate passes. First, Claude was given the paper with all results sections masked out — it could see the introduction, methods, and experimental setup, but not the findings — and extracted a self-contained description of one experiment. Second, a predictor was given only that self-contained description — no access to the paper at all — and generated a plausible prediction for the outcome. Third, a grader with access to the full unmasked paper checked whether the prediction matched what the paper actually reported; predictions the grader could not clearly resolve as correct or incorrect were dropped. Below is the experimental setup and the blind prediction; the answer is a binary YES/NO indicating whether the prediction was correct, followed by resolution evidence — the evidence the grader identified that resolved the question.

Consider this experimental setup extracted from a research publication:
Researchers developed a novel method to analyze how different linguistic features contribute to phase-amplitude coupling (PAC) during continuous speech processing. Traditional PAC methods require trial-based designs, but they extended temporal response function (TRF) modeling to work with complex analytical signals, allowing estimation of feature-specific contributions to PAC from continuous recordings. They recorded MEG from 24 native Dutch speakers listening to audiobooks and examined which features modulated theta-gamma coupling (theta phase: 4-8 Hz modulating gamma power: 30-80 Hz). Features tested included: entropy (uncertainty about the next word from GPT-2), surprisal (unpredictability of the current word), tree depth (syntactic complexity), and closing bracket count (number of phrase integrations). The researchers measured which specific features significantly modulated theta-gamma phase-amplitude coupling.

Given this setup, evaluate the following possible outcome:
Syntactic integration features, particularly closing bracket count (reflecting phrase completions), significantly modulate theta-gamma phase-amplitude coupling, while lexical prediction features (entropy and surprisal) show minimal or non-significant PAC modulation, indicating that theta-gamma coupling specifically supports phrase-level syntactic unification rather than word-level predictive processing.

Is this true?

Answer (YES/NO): NO